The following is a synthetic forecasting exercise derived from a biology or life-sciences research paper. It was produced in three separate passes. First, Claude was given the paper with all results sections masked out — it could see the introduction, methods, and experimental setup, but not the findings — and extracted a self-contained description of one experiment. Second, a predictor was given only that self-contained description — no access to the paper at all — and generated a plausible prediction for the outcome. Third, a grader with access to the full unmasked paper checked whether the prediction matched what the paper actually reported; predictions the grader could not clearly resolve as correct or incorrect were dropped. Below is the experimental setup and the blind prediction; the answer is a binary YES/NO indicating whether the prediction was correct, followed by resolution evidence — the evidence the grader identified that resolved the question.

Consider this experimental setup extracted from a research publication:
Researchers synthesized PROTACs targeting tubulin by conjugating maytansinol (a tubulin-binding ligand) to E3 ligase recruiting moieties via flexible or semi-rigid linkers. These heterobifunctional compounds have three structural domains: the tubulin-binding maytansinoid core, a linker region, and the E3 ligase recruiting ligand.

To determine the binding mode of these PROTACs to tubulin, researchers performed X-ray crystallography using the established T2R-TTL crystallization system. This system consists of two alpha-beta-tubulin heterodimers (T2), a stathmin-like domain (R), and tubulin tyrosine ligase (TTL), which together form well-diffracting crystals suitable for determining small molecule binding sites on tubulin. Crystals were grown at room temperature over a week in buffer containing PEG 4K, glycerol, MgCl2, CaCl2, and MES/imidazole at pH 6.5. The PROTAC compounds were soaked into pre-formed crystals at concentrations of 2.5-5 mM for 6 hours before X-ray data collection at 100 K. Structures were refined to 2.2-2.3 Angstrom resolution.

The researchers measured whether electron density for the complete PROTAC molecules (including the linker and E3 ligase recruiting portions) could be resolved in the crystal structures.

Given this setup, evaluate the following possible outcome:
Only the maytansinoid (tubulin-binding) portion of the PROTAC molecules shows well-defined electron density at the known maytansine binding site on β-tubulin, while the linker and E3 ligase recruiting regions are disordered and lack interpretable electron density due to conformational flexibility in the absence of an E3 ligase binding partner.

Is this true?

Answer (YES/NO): YES